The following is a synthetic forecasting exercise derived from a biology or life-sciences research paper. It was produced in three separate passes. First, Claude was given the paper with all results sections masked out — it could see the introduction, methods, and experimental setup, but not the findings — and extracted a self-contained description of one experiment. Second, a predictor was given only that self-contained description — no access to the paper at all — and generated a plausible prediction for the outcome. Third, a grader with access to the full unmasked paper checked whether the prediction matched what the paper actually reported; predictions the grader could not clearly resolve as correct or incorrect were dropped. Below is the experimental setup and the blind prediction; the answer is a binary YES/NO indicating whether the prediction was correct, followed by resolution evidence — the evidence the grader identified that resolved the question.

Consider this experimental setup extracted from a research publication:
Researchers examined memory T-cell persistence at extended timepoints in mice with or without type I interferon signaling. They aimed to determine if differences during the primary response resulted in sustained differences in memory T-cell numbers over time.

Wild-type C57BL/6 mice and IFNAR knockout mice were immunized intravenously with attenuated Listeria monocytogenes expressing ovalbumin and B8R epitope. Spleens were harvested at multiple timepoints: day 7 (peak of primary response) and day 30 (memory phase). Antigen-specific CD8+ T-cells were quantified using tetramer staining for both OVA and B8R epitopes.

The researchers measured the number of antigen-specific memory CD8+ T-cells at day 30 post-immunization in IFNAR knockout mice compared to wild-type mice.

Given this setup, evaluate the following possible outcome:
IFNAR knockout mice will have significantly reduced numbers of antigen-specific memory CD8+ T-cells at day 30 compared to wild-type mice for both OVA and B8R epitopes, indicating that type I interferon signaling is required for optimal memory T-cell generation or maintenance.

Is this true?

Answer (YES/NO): NO